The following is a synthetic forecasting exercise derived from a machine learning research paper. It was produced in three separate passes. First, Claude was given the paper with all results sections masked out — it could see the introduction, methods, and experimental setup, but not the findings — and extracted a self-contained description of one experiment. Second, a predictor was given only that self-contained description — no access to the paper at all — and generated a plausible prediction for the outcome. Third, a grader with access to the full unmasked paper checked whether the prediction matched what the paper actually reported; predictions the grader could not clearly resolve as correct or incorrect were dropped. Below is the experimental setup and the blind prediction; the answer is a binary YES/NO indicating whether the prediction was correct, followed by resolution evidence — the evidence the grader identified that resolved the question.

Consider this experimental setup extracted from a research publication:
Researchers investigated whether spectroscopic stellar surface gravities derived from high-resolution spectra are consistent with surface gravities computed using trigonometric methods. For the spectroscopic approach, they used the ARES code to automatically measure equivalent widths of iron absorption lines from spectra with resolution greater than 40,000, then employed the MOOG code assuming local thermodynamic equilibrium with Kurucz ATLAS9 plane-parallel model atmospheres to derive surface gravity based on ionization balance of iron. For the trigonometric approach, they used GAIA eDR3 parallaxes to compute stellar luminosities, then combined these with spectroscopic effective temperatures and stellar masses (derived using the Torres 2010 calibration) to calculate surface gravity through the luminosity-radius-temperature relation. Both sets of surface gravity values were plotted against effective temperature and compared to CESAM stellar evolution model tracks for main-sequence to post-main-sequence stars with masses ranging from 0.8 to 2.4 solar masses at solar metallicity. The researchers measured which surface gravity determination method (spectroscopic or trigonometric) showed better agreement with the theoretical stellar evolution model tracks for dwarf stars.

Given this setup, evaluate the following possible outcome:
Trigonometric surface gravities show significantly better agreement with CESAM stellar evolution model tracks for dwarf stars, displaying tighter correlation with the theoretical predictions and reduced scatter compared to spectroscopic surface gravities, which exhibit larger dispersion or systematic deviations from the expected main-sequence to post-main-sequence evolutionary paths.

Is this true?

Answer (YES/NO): YES